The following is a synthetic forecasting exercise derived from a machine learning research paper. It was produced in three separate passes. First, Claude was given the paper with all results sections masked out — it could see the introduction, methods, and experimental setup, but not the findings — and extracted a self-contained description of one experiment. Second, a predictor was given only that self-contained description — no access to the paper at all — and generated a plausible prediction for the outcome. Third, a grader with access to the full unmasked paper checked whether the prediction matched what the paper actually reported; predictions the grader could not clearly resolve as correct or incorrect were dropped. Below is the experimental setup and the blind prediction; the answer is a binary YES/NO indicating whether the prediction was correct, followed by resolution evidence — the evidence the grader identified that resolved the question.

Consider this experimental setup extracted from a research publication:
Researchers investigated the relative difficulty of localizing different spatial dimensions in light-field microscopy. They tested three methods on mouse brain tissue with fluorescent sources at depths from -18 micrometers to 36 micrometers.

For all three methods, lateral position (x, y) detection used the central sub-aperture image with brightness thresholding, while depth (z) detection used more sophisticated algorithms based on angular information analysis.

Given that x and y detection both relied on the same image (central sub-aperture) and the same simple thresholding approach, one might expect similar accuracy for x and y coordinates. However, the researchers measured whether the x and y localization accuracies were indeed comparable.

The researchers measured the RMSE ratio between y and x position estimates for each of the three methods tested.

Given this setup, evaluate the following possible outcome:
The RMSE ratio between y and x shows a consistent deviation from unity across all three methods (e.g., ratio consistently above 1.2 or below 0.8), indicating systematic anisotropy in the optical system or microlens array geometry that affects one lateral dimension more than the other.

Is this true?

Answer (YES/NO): YES